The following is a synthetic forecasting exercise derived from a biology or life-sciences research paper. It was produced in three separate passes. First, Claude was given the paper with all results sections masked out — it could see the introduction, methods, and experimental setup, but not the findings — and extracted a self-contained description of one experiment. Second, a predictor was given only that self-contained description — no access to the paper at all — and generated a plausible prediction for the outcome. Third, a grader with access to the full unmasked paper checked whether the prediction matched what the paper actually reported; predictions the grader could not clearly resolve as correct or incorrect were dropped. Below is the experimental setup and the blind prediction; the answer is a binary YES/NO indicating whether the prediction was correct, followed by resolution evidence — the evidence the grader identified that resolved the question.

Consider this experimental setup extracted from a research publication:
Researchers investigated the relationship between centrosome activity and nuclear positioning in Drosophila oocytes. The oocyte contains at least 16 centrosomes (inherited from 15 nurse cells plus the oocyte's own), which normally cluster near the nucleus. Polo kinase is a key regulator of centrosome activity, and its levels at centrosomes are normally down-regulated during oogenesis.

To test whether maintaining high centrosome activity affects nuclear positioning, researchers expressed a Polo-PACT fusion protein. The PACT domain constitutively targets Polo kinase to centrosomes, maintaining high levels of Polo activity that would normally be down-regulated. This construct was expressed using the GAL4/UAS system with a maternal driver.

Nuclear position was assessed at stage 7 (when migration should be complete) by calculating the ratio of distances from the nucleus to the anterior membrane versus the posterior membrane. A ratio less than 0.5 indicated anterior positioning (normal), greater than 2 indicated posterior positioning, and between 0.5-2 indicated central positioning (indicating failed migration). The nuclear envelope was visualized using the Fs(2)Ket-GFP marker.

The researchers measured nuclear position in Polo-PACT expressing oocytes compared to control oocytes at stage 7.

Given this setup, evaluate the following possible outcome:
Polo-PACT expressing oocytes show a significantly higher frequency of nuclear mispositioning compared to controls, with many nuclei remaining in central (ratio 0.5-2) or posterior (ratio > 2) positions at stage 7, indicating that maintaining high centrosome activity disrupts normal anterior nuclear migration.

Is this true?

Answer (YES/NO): YES